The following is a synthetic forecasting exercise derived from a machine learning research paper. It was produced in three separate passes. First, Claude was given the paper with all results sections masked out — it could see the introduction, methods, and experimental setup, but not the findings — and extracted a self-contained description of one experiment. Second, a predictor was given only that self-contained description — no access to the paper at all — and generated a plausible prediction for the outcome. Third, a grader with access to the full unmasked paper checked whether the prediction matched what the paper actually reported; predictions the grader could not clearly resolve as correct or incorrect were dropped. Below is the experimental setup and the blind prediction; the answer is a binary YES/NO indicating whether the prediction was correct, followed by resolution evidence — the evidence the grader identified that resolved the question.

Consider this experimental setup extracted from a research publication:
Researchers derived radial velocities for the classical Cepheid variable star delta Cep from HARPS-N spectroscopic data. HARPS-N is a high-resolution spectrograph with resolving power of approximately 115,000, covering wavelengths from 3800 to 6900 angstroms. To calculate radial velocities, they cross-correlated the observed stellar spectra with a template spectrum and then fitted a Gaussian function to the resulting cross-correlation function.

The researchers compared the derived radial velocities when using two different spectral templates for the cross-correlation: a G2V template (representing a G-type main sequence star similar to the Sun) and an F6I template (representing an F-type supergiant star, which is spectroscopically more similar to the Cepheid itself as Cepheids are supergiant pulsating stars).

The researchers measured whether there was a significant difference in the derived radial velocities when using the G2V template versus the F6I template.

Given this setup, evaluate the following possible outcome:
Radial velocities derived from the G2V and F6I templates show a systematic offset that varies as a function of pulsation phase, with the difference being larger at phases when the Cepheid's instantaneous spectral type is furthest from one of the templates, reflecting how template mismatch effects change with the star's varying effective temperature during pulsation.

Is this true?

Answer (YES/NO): NO